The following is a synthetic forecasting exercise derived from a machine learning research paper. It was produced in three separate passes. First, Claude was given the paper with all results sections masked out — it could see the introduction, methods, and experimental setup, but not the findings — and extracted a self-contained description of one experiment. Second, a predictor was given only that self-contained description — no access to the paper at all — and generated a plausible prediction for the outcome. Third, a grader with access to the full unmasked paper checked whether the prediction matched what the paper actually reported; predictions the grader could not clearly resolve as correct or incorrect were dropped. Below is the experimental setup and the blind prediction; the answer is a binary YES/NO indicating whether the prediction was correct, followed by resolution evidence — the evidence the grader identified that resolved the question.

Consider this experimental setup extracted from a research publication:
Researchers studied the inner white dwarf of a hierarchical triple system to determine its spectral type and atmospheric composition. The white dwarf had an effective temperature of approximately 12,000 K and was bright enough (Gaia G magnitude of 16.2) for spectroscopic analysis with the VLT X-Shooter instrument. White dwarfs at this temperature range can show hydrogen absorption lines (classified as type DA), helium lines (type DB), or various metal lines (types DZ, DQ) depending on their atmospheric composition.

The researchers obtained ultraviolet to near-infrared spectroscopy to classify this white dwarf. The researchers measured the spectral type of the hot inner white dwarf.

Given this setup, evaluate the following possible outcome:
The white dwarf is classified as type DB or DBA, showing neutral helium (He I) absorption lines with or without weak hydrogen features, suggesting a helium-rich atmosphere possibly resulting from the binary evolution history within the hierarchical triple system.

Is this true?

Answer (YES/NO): NO